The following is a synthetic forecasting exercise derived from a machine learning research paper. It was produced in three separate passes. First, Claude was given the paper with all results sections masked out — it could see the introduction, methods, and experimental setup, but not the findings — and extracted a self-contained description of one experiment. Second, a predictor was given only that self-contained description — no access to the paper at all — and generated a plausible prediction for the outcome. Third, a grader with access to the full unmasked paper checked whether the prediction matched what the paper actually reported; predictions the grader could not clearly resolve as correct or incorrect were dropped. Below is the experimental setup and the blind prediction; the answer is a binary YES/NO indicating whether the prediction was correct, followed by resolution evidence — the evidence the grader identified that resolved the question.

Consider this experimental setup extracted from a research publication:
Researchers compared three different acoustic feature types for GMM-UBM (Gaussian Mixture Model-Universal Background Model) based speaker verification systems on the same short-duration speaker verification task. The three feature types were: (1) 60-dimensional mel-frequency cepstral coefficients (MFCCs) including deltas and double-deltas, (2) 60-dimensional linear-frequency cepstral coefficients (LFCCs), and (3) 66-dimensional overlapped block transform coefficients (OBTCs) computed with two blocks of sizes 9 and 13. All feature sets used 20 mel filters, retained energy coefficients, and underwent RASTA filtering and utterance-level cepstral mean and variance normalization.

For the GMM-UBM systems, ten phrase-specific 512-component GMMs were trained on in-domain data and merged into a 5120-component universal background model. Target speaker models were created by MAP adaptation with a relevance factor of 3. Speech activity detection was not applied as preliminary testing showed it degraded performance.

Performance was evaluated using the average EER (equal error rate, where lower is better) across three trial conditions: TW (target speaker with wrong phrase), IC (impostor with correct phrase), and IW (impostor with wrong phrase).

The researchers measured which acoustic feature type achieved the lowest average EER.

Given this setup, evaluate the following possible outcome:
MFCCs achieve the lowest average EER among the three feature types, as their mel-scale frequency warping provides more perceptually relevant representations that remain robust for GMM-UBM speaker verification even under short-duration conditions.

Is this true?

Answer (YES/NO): NO